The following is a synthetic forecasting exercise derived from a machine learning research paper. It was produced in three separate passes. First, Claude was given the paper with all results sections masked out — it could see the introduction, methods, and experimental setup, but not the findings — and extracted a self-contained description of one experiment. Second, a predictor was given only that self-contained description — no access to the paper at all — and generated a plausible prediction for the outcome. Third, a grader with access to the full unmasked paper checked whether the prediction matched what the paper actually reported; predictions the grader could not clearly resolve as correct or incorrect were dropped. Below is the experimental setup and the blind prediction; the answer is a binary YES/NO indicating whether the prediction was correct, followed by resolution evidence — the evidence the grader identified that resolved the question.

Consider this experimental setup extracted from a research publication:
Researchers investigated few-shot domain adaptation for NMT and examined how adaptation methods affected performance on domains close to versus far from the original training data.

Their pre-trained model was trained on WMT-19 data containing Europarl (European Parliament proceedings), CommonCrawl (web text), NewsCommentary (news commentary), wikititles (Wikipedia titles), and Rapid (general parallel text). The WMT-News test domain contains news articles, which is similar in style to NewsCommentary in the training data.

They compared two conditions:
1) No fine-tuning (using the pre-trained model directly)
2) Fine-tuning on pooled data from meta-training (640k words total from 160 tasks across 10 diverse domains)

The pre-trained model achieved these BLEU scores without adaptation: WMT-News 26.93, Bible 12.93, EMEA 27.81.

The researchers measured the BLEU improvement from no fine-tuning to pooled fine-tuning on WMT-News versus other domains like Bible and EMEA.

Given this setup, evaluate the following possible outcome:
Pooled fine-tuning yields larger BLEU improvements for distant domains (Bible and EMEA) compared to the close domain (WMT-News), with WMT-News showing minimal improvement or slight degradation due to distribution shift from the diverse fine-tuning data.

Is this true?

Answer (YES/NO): NO